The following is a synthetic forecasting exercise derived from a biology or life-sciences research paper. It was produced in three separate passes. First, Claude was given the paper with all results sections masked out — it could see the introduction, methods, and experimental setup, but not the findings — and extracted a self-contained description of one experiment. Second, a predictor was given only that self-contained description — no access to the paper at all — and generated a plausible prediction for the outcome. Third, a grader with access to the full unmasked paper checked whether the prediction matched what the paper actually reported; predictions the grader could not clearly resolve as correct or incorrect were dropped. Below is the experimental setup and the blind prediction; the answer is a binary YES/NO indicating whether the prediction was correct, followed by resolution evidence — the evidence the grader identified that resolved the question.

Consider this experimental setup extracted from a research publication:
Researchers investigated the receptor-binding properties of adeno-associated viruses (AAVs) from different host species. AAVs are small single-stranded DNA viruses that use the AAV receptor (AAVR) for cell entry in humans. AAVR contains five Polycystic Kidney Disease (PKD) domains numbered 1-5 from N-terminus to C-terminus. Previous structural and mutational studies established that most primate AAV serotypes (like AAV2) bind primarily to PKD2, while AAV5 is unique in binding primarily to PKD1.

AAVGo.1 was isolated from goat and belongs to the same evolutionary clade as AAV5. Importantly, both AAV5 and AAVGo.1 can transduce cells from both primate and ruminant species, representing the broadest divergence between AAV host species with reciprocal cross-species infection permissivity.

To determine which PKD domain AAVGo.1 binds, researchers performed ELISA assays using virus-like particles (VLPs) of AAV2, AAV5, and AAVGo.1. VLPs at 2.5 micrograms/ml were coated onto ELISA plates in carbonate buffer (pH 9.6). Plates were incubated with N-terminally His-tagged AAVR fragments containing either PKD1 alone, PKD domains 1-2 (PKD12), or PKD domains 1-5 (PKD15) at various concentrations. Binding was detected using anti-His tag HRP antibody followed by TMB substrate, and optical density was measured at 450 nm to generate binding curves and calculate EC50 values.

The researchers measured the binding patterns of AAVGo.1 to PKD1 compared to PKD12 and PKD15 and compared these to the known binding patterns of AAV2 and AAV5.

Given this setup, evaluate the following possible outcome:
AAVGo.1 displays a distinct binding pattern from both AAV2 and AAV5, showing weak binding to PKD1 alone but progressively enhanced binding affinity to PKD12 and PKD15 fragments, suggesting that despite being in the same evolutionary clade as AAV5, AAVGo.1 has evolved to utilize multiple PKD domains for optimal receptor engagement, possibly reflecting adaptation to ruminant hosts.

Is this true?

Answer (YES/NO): NO